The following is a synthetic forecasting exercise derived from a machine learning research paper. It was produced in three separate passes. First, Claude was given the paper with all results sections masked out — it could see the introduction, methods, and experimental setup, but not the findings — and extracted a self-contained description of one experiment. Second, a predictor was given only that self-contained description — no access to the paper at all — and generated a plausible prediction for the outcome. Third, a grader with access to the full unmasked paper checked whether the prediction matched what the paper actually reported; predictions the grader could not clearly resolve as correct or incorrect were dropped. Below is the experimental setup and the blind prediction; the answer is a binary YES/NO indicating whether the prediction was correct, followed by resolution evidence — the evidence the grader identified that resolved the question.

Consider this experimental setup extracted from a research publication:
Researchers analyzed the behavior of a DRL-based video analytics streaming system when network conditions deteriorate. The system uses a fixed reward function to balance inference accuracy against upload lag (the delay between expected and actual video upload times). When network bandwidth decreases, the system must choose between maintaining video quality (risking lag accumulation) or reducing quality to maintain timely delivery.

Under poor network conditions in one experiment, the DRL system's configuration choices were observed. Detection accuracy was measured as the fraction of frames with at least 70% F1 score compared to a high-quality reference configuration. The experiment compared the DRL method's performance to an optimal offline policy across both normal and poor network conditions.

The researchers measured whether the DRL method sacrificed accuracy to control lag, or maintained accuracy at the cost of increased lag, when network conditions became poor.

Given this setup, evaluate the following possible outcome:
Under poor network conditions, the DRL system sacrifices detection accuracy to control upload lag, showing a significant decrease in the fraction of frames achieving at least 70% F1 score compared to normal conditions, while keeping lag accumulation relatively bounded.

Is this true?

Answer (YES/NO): YES